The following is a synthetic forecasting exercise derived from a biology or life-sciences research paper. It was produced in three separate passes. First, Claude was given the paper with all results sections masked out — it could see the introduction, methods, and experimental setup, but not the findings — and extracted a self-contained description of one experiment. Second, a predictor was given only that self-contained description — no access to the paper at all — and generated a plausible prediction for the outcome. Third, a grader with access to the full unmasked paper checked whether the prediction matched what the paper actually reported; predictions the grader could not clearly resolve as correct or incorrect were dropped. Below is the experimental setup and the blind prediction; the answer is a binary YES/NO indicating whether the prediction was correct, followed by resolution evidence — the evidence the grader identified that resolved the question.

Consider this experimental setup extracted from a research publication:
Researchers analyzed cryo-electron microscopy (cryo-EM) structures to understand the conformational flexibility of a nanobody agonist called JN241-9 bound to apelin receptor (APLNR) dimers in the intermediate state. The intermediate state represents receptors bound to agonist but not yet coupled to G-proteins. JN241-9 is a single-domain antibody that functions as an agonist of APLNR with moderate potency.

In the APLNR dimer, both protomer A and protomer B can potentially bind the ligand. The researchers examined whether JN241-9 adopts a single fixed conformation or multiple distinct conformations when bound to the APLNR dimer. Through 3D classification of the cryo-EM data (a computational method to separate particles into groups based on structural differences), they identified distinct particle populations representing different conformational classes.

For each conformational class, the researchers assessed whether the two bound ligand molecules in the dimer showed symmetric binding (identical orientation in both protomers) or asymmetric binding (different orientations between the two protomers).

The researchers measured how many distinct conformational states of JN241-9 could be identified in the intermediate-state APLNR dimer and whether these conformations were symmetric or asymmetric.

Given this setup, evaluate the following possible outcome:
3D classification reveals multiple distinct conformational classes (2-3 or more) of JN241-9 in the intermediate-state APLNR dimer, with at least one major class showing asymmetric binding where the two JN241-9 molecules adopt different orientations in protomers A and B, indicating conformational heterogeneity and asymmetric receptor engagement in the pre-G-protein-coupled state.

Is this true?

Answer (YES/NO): YES